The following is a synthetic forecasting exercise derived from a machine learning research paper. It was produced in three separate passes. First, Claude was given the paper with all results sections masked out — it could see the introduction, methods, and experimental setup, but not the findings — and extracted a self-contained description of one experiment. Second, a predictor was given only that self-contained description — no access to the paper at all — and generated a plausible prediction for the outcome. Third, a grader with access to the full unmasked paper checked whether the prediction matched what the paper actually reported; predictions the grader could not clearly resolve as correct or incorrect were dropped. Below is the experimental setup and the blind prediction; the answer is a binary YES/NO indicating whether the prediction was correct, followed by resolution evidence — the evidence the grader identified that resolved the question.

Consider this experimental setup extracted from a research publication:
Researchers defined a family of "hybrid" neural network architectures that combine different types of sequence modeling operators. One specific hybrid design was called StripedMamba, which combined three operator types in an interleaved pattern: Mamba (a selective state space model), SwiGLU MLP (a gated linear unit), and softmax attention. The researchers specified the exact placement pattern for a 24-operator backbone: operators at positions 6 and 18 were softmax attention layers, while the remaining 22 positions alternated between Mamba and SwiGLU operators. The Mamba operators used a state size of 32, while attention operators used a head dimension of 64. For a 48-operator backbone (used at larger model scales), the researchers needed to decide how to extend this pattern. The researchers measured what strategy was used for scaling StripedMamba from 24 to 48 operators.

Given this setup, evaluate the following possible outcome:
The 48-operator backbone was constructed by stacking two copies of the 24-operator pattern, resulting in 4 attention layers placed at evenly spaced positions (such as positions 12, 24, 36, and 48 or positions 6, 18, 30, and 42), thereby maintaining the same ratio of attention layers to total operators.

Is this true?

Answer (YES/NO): YES